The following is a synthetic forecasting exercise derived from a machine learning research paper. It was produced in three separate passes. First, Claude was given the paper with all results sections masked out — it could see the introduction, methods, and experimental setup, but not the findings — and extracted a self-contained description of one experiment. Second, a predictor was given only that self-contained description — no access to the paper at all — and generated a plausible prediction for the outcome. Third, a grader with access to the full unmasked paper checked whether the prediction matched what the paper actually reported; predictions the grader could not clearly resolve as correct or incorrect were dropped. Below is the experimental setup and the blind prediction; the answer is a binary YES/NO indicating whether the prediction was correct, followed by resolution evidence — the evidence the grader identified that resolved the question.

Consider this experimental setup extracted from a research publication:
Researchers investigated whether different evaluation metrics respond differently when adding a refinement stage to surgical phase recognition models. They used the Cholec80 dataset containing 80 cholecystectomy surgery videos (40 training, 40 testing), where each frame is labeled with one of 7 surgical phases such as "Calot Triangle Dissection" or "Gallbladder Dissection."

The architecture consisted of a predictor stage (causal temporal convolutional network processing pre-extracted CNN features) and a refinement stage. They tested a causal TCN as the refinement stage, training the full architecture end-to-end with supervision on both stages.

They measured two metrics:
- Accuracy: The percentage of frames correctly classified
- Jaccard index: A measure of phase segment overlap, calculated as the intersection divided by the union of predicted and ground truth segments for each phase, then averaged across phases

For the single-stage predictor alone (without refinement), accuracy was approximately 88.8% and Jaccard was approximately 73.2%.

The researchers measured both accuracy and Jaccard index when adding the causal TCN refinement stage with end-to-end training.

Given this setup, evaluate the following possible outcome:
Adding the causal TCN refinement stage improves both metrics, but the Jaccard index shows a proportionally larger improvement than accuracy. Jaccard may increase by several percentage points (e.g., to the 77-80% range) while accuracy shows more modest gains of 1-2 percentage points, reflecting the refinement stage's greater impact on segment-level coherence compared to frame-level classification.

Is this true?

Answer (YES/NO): NO